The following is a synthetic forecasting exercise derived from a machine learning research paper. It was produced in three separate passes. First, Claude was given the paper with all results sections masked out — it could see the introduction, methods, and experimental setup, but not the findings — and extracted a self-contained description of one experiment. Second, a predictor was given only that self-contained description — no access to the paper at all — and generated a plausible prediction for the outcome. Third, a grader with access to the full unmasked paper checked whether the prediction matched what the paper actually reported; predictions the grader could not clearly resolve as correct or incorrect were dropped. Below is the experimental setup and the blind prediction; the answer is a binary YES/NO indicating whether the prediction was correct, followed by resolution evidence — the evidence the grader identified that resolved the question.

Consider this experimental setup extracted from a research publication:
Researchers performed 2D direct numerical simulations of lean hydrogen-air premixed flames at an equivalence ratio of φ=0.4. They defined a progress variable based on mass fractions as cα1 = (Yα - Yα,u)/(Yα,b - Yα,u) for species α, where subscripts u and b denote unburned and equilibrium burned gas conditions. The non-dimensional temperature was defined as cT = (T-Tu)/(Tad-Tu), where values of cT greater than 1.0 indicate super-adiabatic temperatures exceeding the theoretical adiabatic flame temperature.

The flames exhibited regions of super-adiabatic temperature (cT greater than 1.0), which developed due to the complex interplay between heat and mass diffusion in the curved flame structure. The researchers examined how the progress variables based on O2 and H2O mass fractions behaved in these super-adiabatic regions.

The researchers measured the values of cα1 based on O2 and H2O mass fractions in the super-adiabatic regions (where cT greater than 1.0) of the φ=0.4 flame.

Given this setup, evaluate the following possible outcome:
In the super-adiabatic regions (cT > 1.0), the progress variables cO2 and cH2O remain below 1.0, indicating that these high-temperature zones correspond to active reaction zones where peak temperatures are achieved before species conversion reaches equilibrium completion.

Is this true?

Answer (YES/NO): NO